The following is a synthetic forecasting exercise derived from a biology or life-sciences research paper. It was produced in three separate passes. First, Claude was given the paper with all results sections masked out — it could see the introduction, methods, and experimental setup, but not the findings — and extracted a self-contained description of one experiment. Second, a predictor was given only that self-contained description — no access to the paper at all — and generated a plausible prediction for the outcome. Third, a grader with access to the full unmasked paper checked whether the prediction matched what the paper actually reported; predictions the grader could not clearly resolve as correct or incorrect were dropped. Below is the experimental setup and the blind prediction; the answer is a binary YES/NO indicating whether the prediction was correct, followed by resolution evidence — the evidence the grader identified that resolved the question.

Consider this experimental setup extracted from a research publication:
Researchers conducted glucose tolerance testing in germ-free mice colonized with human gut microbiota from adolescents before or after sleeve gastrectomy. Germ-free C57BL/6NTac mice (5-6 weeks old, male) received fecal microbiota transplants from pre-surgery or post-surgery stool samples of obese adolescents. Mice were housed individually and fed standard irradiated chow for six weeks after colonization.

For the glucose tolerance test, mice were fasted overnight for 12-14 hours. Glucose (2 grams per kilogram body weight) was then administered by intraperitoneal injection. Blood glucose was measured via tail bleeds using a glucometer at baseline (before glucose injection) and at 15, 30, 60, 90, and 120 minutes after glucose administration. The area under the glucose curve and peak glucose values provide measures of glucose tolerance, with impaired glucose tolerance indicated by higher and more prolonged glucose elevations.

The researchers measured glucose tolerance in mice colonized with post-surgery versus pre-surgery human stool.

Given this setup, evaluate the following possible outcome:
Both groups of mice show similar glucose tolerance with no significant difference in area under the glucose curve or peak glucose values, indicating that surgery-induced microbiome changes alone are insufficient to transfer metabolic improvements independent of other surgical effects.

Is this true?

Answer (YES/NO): YES